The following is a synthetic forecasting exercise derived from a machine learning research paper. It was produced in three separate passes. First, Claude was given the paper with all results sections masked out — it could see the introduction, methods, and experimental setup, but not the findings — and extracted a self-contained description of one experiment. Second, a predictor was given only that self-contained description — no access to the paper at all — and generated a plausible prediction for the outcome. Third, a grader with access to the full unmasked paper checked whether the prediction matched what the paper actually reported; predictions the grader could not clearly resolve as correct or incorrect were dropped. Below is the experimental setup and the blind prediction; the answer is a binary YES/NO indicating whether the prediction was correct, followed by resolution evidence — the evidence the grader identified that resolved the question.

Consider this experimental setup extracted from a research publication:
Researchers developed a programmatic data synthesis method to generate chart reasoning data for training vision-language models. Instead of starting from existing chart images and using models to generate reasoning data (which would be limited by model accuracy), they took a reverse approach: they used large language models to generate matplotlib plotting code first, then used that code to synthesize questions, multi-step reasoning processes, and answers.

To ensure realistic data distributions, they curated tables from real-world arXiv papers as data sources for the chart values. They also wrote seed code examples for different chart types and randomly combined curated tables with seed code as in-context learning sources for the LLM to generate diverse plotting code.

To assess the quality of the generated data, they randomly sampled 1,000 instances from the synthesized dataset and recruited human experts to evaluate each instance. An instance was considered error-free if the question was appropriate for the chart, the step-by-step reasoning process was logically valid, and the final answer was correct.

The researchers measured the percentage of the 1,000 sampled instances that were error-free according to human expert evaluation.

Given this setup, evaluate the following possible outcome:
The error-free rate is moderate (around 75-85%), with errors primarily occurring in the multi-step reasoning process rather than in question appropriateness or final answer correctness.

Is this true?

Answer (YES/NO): NO